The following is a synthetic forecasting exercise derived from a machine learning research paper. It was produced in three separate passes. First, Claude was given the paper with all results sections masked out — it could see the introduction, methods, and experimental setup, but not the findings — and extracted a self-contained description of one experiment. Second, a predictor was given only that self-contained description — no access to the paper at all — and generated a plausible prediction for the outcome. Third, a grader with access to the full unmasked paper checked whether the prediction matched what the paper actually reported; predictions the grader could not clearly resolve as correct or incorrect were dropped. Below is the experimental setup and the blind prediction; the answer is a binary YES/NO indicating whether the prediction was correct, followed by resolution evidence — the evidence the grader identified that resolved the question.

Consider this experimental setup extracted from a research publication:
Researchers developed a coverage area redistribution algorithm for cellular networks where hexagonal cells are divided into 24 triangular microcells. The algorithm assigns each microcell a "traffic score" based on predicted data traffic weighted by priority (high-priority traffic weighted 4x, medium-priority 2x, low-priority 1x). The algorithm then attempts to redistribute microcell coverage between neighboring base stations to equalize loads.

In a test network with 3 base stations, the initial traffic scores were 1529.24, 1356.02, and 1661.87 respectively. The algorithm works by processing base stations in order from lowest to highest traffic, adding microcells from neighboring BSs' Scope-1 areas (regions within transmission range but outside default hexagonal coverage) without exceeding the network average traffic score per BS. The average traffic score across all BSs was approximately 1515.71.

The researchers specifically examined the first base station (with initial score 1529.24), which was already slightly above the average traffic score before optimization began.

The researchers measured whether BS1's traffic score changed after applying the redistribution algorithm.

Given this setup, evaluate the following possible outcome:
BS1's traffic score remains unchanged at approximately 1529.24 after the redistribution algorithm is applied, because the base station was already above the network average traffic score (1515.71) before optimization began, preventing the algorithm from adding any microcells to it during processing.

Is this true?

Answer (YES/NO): YES